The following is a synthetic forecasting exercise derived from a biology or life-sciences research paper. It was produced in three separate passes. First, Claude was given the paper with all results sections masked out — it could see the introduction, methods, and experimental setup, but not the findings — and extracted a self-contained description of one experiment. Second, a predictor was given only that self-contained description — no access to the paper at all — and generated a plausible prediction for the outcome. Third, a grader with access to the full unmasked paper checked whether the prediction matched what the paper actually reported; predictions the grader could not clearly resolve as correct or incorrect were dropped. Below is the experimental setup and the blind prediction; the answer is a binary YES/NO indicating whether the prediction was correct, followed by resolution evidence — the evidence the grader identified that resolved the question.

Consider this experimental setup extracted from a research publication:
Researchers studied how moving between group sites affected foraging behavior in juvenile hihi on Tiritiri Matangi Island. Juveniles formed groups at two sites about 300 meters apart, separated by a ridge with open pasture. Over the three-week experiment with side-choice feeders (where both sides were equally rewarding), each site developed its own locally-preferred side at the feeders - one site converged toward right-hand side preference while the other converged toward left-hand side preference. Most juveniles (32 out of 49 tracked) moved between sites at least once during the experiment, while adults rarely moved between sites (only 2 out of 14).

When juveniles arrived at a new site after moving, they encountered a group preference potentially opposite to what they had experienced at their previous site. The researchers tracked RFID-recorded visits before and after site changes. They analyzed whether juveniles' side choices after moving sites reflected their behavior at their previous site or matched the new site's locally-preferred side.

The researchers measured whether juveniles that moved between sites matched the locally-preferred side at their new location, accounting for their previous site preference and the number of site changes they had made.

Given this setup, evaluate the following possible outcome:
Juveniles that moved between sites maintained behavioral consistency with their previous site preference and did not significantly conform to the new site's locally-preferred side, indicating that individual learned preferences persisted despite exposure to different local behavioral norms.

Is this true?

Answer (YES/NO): NO